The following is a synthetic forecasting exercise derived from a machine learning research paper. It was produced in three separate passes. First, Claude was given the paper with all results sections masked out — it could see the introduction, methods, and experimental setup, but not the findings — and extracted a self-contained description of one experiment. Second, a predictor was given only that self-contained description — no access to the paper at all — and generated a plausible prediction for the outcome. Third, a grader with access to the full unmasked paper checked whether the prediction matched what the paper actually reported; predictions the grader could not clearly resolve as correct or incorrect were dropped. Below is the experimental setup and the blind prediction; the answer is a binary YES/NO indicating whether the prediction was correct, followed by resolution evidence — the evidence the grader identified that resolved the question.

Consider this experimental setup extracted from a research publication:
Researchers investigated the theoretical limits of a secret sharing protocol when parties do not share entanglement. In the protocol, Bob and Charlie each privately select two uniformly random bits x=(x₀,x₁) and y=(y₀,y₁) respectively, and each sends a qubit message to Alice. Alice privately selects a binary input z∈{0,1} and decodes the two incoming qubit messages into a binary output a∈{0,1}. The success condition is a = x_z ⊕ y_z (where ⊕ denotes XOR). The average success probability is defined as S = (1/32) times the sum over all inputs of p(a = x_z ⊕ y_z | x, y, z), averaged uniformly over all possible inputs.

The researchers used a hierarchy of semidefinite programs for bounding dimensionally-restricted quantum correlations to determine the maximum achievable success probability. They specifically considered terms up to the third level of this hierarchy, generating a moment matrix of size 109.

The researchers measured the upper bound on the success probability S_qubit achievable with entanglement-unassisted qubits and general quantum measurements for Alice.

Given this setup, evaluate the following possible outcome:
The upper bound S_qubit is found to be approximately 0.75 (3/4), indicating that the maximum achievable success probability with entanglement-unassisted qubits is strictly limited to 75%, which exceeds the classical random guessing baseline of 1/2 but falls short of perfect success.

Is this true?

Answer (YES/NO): YES